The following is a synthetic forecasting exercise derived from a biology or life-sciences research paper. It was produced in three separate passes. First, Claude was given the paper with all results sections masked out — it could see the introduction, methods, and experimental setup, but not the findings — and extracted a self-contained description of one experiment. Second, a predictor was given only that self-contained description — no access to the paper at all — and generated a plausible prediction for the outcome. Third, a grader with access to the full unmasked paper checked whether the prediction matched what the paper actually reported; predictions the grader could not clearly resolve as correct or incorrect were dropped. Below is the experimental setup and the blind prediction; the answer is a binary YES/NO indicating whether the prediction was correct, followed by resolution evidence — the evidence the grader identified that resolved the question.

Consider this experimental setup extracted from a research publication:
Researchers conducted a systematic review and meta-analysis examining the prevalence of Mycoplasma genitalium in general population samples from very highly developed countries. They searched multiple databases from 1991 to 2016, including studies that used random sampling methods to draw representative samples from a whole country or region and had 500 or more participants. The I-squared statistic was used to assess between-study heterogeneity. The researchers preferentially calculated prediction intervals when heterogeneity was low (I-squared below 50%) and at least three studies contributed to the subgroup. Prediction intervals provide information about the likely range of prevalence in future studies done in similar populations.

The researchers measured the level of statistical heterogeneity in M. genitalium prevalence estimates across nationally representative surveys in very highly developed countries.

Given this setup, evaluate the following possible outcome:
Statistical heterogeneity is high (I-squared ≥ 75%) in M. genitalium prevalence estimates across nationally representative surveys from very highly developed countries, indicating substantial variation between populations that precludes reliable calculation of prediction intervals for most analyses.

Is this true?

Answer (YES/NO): NO